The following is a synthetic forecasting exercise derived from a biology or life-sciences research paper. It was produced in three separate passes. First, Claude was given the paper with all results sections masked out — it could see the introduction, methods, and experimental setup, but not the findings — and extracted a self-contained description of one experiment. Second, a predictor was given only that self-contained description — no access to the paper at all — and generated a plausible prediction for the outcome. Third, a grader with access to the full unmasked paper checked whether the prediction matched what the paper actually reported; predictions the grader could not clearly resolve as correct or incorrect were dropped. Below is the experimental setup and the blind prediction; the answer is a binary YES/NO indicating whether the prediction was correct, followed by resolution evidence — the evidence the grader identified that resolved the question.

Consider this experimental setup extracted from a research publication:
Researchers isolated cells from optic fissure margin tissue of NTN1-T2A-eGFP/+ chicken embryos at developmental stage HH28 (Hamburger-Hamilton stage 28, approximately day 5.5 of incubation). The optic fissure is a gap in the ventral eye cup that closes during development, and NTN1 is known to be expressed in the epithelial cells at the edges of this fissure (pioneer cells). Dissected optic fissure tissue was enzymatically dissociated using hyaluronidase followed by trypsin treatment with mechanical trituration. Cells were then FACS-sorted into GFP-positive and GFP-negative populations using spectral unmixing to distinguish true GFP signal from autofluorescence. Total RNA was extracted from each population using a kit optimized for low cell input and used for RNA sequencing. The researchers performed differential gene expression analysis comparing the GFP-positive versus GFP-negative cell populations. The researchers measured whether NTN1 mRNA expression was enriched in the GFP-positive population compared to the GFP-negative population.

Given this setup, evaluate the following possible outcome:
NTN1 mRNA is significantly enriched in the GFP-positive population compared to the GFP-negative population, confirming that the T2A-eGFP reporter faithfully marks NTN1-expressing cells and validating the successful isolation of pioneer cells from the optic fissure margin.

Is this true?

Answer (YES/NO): YES